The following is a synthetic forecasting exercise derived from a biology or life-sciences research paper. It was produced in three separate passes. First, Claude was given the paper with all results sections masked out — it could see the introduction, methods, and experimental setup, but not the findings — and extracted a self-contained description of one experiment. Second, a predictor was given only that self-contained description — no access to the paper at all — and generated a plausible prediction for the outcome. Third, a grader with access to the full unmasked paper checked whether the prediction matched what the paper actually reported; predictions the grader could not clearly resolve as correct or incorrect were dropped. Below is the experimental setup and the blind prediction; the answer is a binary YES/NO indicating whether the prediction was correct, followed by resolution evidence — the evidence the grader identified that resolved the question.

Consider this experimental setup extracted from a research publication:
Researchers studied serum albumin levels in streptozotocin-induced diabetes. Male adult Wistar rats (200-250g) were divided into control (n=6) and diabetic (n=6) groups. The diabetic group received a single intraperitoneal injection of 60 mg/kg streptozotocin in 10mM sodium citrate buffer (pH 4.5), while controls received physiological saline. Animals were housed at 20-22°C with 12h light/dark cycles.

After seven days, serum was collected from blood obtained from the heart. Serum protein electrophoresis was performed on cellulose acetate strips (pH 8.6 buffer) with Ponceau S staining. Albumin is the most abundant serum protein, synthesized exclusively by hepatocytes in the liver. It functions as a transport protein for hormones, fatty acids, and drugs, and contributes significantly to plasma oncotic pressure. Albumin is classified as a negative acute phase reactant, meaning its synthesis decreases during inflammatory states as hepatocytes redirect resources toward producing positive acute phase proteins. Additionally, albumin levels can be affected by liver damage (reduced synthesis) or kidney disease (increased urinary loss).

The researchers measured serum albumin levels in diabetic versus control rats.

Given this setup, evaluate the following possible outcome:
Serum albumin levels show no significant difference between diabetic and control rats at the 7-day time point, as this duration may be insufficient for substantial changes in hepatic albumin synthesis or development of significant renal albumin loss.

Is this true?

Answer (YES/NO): NO